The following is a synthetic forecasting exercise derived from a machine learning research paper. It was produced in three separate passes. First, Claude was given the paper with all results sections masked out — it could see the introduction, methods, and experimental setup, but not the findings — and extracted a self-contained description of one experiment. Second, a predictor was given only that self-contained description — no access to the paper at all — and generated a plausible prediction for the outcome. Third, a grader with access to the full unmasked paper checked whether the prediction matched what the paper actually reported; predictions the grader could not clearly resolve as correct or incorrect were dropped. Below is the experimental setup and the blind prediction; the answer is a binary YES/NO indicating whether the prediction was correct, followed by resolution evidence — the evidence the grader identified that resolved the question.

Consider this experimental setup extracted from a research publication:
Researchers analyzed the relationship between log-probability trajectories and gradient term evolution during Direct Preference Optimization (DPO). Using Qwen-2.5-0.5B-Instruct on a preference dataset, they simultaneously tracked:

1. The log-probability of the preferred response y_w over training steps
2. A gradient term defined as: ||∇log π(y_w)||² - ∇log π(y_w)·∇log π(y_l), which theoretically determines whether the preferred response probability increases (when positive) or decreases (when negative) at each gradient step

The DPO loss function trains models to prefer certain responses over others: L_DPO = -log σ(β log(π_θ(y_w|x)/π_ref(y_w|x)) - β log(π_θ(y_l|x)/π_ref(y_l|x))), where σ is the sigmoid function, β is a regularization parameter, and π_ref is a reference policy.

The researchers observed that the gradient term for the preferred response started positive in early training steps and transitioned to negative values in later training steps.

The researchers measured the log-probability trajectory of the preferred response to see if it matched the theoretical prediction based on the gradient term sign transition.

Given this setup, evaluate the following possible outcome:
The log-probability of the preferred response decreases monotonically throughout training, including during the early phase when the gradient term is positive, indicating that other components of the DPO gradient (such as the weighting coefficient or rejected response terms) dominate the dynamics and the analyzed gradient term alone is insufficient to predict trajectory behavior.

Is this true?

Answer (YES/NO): NO